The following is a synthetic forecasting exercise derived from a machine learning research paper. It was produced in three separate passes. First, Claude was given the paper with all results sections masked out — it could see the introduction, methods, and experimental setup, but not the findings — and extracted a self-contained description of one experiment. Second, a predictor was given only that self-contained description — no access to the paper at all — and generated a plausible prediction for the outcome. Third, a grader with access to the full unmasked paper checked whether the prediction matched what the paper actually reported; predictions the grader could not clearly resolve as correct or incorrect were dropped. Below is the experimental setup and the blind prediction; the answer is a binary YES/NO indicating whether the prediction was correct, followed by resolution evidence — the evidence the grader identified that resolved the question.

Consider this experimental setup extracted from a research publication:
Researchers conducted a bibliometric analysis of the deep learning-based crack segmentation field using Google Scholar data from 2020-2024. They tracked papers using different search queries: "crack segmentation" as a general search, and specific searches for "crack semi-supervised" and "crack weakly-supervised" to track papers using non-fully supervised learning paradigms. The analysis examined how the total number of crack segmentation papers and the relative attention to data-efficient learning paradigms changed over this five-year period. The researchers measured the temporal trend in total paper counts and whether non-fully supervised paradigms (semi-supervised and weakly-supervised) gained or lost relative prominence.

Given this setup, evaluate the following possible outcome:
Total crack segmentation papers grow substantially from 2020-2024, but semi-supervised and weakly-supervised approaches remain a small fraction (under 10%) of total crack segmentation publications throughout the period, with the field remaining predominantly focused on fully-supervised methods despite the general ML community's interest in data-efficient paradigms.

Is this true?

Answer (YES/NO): NO